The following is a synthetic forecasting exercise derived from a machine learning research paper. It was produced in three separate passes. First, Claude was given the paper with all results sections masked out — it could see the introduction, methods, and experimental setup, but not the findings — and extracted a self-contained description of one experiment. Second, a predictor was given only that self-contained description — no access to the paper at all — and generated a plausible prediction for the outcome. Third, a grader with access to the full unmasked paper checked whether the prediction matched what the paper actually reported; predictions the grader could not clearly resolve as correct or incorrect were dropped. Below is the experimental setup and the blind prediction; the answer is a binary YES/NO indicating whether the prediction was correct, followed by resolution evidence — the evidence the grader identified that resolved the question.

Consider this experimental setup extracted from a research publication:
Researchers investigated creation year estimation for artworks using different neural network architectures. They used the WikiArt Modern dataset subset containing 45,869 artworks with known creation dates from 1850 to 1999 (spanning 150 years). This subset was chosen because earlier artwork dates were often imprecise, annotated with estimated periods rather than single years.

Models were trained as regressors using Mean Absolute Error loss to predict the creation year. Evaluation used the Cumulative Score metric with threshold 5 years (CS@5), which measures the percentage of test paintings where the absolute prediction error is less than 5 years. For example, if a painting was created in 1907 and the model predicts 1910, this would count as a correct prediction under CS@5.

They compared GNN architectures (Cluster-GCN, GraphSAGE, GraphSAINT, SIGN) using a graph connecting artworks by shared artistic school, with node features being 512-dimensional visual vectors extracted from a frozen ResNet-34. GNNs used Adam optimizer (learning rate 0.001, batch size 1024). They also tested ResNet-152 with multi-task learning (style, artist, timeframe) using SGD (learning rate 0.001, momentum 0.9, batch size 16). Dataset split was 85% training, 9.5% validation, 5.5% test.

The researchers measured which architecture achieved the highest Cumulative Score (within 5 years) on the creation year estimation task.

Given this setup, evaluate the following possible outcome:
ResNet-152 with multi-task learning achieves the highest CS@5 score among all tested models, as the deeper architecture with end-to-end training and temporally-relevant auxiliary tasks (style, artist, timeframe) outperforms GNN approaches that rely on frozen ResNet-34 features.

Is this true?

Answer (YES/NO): NO